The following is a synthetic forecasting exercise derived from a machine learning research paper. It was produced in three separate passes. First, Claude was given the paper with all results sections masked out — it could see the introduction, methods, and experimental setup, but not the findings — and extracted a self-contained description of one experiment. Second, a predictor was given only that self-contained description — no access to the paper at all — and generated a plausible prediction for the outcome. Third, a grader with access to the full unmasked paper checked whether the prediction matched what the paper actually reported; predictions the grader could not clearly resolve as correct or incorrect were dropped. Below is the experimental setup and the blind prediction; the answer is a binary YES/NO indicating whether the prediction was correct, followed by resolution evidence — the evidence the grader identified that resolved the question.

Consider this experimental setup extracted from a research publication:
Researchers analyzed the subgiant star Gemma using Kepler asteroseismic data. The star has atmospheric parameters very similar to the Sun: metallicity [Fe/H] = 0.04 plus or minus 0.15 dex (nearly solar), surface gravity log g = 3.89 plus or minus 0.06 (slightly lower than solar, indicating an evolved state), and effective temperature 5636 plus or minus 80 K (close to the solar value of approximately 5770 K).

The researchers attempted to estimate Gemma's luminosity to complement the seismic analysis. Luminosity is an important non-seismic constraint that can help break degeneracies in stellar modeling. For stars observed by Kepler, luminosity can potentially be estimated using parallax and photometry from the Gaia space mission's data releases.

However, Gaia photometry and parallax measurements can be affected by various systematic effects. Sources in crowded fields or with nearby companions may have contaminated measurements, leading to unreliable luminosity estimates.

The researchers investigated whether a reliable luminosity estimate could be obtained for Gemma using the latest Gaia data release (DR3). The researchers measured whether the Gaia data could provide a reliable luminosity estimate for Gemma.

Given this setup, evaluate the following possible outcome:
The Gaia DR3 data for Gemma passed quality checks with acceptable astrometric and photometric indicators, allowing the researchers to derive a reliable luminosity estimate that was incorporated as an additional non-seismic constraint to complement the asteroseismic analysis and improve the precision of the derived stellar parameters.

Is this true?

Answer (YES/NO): NO